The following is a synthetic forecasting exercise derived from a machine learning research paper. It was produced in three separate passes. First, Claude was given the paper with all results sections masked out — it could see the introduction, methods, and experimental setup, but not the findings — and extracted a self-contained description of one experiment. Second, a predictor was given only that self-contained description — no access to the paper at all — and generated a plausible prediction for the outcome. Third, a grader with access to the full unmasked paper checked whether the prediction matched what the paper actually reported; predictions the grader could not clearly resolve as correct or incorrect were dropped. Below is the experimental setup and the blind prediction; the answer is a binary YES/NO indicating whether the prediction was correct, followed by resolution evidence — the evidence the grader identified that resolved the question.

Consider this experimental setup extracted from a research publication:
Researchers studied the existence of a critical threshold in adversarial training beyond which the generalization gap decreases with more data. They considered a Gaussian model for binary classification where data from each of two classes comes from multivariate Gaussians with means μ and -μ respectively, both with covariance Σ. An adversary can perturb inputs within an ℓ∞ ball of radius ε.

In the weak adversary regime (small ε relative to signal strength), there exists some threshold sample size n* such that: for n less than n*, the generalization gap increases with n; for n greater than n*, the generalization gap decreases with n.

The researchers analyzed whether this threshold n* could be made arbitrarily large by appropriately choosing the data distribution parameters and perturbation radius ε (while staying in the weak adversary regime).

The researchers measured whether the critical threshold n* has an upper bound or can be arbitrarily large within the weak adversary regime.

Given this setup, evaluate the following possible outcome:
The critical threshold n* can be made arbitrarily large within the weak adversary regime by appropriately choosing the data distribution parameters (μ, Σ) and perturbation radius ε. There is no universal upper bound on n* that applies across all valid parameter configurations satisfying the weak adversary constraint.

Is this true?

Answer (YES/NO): YES